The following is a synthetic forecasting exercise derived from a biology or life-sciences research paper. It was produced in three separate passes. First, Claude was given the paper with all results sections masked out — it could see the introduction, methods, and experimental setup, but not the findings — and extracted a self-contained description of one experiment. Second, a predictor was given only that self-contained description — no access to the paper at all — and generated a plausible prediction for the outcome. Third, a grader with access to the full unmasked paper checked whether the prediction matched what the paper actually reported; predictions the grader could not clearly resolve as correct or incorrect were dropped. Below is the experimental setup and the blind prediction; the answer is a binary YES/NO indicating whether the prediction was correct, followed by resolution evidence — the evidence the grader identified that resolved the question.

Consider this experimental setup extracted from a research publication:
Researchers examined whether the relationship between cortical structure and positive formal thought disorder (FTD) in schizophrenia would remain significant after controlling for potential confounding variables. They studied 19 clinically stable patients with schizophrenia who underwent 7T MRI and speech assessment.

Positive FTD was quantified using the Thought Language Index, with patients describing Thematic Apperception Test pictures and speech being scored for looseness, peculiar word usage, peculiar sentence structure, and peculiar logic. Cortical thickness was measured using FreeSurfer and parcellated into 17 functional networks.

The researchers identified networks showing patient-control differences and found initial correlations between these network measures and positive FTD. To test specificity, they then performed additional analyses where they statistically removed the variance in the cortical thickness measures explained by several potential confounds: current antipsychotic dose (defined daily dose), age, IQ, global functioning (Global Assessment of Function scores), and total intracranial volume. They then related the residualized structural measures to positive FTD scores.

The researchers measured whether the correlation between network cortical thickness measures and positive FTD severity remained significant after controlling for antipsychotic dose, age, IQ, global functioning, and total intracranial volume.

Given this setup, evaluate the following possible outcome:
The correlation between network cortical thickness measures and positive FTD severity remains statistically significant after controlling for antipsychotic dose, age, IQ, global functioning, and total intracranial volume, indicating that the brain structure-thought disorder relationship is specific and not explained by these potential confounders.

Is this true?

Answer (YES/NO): YES